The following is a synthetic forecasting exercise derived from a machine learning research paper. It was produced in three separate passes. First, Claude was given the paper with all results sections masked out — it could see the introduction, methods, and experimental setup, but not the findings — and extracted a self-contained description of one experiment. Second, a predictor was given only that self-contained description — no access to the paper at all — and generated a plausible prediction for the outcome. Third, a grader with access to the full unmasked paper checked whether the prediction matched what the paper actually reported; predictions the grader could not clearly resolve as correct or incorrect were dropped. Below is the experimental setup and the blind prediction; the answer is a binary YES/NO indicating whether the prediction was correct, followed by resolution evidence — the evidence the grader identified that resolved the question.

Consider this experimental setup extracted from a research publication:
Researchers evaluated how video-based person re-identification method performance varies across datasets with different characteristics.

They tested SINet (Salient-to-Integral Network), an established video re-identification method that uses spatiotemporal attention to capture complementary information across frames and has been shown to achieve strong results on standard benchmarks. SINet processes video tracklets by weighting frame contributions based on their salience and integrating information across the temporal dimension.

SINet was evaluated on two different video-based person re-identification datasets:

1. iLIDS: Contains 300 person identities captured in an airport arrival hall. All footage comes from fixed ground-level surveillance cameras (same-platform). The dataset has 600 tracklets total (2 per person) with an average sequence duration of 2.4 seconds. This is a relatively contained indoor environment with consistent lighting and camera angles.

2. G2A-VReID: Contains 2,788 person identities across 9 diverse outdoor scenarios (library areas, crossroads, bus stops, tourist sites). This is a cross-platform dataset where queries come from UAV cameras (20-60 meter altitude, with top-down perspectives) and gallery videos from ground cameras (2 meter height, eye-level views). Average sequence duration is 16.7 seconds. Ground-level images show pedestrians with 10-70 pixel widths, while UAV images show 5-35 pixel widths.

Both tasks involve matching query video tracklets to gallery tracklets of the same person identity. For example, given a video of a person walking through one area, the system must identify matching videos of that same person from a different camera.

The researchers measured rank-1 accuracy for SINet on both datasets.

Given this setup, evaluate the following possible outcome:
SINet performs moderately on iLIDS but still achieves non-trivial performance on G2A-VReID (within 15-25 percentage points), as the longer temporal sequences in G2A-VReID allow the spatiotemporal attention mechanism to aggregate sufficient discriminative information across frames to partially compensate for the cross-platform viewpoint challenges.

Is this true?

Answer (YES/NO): NO